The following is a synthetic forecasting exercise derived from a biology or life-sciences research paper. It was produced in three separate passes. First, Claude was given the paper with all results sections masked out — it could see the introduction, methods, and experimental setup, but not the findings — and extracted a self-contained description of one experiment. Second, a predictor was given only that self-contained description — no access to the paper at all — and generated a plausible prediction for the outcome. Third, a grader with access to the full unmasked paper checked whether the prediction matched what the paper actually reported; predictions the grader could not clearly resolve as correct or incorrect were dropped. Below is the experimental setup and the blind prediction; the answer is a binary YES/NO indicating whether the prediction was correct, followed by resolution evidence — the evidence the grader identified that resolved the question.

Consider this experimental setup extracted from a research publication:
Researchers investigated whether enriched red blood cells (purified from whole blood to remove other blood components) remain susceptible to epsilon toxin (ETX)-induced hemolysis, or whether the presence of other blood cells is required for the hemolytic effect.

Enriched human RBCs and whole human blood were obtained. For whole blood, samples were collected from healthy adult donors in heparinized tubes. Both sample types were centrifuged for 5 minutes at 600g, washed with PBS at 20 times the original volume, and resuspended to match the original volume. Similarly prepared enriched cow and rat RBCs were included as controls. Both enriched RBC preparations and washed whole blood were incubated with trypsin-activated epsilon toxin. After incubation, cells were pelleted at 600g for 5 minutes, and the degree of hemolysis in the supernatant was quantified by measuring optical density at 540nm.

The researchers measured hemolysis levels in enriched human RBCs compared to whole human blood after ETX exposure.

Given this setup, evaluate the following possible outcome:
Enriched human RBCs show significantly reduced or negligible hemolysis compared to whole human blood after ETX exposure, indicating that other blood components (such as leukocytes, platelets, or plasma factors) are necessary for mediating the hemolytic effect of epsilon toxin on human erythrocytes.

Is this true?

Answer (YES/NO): NO